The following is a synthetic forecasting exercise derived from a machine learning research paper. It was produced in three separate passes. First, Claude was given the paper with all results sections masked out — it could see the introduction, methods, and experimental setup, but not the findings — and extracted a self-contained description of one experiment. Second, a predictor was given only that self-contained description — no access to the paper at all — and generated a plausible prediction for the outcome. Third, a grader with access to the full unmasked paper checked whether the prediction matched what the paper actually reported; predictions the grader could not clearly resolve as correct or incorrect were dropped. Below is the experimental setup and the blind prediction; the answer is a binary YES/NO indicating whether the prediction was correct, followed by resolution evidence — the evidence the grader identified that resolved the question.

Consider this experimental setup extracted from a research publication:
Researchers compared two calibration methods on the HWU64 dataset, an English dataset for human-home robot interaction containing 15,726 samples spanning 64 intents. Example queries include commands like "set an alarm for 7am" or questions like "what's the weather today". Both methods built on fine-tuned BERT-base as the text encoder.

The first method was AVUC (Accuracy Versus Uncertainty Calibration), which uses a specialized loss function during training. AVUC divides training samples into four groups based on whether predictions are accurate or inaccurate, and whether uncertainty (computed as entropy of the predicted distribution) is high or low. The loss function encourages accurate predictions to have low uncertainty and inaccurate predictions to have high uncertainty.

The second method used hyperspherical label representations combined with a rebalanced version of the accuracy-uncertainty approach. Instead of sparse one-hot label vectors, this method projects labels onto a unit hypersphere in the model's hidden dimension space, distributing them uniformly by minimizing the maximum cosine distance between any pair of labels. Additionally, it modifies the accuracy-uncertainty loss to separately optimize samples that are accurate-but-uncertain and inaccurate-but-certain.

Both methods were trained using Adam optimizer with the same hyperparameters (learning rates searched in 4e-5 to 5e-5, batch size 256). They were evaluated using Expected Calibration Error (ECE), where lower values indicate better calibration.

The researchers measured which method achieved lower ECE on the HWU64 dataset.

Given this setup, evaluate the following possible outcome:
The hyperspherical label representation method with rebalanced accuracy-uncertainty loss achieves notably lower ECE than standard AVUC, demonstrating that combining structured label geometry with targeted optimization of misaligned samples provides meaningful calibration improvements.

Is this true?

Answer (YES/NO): NO